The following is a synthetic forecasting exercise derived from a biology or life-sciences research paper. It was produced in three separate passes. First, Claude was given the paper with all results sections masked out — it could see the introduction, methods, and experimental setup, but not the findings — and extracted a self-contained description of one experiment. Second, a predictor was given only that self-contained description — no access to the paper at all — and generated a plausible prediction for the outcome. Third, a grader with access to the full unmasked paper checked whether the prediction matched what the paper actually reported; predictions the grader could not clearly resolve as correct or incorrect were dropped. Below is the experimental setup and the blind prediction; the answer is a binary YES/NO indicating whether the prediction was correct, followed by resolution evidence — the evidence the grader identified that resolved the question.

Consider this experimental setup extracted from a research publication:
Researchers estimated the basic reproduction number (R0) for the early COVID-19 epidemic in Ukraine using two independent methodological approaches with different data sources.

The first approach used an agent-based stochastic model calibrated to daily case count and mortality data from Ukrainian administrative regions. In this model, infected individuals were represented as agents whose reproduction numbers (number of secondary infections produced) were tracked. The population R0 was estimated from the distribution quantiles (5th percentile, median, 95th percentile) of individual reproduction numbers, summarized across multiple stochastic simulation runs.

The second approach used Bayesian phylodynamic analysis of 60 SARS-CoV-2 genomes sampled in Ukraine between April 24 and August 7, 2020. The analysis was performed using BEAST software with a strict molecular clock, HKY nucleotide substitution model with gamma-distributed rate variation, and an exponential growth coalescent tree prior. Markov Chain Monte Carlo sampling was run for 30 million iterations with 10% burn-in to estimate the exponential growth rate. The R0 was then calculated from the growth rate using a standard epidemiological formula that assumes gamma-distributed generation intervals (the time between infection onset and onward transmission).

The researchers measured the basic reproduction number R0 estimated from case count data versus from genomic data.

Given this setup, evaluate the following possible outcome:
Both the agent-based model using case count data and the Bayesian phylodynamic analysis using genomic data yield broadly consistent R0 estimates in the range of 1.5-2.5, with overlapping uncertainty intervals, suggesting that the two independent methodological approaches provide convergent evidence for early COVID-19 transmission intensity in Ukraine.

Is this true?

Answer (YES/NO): NO